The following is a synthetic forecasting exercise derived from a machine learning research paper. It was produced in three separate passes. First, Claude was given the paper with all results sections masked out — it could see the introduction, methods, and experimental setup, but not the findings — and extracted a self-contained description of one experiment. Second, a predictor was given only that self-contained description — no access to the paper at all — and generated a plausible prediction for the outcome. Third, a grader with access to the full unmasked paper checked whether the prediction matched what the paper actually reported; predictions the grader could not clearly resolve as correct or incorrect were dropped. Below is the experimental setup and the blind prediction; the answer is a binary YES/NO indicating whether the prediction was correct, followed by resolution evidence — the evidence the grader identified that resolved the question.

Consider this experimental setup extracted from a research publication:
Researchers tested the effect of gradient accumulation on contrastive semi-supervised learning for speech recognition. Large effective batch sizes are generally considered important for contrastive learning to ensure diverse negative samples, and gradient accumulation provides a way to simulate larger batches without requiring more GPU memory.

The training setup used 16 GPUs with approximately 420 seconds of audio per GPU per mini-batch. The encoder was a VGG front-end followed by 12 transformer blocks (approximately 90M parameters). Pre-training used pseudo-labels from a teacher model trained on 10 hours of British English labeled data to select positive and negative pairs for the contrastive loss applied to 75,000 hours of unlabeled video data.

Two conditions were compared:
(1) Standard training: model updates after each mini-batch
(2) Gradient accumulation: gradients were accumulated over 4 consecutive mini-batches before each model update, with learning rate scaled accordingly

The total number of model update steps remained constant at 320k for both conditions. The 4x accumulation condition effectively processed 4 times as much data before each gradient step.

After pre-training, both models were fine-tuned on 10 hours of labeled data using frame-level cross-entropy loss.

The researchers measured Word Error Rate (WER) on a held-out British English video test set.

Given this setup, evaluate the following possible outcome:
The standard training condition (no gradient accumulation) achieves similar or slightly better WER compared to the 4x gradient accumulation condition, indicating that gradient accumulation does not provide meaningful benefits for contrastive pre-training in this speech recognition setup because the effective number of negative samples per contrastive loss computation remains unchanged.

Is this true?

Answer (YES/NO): NO